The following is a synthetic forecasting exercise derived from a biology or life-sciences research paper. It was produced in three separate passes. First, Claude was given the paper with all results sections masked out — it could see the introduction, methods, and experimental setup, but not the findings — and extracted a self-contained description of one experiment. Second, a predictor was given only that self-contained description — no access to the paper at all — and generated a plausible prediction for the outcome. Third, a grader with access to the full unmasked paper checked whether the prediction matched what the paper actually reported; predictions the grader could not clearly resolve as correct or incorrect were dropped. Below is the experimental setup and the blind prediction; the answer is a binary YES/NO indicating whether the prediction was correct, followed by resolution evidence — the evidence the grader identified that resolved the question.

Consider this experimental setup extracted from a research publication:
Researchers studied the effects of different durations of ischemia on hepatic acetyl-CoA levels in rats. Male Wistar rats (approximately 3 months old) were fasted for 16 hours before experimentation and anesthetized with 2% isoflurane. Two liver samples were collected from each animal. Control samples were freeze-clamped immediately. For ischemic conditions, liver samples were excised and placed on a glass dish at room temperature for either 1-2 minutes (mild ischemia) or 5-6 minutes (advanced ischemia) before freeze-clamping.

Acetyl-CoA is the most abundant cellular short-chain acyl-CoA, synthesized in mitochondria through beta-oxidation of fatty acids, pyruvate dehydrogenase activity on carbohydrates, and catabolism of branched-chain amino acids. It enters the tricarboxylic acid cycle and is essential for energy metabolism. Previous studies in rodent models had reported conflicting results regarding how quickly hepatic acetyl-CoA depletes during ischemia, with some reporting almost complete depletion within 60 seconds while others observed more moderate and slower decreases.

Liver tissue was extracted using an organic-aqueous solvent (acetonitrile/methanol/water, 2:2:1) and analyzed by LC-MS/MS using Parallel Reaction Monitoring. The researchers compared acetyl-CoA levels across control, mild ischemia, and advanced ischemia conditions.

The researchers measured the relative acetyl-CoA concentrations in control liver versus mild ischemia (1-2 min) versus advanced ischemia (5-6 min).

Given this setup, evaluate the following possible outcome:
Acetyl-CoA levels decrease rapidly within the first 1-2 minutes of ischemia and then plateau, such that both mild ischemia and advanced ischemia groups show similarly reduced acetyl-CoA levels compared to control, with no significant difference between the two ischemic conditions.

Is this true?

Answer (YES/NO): NO